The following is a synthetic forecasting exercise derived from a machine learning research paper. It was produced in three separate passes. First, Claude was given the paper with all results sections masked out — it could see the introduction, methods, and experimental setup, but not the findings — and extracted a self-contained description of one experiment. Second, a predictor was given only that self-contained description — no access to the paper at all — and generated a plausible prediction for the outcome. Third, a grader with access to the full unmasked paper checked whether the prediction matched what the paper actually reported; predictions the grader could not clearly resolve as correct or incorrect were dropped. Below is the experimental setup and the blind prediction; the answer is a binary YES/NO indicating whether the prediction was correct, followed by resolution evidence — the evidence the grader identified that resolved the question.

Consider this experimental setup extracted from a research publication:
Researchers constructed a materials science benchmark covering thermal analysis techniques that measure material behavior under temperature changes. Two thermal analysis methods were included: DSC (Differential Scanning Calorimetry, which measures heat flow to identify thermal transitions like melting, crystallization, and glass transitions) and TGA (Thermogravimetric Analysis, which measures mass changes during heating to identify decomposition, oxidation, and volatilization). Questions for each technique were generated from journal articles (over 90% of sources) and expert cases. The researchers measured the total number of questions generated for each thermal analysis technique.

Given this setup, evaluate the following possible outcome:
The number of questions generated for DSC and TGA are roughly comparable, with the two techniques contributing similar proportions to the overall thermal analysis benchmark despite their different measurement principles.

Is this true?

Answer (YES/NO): YES